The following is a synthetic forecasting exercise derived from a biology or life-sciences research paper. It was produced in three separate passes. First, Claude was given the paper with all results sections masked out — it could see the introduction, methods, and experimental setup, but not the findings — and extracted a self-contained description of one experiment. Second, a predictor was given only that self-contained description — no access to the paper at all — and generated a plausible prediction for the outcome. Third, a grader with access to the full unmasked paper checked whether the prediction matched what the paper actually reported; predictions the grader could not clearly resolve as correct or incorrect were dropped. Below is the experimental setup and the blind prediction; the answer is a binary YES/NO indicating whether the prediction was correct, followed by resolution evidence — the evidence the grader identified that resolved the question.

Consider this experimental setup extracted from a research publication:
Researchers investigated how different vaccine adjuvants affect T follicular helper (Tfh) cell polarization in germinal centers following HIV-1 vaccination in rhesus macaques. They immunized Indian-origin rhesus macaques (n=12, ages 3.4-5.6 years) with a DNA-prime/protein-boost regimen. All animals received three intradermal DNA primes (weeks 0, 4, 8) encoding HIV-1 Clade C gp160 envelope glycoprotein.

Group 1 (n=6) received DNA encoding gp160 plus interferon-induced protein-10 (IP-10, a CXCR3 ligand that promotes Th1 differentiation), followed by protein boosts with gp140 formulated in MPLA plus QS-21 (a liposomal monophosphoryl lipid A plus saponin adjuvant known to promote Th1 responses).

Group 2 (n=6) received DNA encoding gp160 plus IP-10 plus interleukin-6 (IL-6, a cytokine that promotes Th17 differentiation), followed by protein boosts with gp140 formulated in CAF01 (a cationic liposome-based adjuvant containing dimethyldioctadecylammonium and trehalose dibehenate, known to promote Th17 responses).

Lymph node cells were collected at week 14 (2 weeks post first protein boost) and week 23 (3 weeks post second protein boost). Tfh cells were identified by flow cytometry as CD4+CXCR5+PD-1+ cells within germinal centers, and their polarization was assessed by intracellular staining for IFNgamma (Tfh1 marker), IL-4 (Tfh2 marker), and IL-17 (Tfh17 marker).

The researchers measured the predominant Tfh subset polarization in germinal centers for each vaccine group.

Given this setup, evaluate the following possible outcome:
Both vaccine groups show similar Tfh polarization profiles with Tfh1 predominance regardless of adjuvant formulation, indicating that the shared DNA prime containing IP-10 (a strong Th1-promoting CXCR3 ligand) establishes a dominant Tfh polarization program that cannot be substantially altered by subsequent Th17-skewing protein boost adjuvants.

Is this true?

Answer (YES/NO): NO